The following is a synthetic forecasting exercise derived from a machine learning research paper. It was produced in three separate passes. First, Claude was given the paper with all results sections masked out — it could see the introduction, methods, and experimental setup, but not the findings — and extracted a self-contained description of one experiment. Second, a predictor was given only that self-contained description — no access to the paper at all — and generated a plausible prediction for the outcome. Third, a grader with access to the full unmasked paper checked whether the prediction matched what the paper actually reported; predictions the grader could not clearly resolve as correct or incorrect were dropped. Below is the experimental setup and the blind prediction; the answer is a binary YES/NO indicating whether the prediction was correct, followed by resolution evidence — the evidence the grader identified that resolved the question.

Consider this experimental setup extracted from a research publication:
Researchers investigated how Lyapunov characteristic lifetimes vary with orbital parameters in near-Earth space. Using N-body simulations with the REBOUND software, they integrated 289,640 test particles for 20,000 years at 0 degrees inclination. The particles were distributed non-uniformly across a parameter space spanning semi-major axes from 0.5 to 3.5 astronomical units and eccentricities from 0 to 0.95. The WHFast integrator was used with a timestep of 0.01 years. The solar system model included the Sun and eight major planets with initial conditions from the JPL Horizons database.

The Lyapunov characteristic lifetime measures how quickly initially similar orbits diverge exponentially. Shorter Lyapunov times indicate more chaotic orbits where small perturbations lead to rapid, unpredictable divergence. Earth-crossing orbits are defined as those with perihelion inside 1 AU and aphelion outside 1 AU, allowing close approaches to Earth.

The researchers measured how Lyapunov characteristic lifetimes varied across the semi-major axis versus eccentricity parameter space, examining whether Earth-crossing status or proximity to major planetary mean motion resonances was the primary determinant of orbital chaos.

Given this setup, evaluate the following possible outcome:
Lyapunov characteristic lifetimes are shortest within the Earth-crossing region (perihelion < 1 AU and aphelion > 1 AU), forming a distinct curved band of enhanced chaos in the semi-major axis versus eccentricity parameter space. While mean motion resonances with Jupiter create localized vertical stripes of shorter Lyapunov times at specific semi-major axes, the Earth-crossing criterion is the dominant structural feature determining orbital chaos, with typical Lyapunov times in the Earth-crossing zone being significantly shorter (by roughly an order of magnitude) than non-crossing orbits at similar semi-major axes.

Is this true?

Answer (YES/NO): NO